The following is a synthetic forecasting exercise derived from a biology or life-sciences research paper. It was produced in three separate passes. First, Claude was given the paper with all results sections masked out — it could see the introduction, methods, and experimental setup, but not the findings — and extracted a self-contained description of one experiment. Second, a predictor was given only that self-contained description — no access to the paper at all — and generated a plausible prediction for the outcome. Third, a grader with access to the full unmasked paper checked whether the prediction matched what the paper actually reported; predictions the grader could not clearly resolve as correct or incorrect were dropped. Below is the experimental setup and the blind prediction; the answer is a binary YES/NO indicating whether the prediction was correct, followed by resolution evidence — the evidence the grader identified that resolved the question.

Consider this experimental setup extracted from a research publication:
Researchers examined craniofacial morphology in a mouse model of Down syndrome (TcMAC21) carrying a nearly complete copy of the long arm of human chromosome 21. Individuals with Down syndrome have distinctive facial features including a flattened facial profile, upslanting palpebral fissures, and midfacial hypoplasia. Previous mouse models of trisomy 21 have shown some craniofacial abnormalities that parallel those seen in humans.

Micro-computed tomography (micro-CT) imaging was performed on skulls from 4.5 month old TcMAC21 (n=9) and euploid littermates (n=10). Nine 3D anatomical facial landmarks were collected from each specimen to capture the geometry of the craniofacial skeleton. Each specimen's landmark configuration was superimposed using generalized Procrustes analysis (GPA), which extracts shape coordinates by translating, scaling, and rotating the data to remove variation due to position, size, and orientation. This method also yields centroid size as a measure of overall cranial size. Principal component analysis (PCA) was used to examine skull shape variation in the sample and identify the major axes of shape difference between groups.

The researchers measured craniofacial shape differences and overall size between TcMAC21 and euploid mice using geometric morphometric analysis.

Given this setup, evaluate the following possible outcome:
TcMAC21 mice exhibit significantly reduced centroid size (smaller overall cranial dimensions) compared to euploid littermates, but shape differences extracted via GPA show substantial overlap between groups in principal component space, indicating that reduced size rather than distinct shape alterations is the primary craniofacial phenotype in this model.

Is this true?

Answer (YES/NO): NO